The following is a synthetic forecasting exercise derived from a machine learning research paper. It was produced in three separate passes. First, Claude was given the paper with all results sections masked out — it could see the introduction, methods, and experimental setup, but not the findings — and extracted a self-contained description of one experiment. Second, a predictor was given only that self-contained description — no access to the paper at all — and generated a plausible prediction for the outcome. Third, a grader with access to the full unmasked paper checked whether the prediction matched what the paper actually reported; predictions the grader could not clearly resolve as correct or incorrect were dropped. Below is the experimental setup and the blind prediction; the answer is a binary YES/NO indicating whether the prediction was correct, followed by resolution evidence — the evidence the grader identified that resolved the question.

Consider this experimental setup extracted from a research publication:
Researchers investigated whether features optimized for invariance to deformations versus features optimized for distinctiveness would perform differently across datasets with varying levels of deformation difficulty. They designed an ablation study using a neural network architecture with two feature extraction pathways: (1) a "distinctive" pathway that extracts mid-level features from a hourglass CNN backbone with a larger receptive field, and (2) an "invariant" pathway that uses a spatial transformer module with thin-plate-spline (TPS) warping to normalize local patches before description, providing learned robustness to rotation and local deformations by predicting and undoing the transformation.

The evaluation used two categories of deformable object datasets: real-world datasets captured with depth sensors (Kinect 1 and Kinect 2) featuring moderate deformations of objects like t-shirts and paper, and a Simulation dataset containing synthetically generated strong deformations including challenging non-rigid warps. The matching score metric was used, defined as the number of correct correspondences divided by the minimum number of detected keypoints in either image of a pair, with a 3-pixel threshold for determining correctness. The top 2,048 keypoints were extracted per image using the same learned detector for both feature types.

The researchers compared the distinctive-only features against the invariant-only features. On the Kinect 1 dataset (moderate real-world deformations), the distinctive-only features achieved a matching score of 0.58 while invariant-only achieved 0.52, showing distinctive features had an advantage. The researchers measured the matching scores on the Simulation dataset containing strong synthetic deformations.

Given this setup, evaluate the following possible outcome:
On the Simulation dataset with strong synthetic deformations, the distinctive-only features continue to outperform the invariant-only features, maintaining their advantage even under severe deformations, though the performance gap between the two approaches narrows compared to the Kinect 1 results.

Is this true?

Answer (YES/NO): NO